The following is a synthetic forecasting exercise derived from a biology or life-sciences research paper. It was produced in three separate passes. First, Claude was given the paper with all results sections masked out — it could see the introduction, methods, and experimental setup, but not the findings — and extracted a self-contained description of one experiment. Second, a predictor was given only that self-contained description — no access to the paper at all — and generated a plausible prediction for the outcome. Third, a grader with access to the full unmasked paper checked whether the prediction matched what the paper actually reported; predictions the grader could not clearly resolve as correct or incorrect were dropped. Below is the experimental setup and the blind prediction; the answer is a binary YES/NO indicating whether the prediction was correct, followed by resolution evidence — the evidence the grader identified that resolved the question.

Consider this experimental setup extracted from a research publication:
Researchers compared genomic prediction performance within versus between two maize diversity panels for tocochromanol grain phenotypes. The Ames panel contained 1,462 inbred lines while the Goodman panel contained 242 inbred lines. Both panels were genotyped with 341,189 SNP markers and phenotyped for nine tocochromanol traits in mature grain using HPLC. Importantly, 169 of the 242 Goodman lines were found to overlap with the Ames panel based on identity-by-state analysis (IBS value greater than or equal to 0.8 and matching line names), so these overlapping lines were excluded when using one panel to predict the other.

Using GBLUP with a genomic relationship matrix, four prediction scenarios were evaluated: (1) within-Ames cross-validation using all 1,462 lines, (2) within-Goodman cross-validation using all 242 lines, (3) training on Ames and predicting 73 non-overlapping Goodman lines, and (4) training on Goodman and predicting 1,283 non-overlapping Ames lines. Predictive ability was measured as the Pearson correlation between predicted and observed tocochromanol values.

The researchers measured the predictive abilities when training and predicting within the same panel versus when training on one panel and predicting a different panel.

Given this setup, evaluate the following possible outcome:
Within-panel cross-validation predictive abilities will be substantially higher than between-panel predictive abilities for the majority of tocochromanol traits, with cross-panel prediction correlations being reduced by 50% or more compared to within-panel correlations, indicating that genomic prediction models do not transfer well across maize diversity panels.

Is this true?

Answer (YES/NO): NO